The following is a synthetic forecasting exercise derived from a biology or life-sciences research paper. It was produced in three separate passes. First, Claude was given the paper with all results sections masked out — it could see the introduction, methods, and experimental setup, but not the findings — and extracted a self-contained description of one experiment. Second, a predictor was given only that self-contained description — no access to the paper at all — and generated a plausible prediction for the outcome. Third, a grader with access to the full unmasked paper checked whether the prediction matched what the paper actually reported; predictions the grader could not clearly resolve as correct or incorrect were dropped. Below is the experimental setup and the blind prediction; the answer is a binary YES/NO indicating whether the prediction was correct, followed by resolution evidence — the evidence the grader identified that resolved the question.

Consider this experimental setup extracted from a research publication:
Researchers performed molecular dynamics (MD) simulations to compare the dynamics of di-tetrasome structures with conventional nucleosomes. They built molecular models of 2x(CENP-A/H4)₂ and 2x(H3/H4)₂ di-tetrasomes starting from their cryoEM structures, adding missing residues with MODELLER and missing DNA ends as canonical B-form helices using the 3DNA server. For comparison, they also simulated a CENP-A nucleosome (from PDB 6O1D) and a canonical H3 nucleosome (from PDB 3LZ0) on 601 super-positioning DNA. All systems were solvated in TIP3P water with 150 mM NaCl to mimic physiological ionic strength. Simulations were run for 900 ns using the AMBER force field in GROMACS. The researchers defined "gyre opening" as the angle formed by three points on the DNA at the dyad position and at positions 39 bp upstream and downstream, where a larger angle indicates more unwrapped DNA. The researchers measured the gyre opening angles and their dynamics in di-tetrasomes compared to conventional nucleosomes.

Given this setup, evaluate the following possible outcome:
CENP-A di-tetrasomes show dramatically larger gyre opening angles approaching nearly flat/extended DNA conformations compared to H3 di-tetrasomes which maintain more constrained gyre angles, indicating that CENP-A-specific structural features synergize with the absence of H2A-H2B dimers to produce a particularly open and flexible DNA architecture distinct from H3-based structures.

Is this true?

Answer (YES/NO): NO